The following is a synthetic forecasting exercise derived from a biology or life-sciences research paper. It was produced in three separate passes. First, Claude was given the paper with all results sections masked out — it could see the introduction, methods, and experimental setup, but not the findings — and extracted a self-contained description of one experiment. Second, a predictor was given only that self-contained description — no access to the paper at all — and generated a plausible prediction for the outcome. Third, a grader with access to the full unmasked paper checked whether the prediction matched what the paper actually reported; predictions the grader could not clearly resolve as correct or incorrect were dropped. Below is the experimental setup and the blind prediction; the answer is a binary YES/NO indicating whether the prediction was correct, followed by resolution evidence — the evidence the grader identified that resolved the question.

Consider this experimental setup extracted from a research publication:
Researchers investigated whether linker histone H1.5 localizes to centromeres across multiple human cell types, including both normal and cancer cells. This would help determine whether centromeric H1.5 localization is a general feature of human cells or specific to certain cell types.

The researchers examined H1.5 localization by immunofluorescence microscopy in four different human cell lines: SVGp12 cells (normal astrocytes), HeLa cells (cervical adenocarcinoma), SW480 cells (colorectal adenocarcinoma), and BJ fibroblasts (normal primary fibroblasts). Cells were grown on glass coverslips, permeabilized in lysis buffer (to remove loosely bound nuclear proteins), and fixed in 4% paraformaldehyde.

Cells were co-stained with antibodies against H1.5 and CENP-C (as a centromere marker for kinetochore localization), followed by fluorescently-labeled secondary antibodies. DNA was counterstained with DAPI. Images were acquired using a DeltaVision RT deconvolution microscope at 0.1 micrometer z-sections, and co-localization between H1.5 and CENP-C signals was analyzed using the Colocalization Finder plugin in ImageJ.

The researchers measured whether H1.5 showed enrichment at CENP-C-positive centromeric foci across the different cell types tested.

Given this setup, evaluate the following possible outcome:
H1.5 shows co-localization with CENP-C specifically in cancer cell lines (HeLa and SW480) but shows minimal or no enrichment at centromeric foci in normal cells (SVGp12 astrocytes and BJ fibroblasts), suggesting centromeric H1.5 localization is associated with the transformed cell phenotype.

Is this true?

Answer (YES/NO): NO